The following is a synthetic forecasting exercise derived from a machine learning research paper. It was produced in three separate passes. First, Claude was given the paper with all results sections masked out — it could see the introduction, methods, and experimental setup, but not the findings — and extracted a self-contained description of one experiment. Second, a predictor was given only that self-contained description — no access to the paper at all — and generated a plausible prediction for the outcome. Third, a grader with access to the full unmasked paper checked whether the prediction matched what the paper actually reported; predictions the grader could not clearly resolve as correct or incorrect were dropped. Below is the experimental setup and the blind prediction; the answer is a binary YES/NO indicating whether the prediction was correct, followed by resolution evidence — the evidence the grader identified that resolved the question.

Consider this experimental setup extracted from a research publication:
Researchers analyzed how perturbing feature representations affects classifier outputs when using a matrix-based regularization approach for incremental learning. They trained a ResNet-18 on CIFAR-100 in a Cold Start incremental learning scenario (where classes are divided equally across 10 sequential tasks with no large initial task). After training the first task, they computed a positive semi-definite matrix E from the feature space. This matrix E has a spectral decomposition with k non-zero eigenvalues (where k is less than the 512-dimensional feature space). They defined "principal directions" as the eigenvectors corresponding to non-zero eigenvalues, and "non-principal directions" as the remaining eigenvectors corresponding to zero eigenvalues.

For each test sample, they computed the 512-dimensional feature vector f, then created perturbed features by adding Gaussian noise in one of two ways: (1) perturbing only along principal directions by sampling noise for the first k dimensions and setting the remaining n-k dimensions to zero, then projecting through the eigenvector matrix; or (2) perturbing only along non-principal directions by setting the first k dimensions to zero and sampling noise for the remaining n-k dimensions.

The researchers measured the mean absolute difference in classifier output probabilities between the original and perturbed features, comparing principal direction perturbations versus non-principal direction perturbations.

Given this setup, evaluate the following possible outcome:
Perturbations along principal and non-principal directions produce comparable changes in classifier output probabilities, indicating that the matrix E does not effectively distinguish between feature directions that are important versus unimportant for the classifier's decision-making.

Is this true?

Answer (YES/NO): NO